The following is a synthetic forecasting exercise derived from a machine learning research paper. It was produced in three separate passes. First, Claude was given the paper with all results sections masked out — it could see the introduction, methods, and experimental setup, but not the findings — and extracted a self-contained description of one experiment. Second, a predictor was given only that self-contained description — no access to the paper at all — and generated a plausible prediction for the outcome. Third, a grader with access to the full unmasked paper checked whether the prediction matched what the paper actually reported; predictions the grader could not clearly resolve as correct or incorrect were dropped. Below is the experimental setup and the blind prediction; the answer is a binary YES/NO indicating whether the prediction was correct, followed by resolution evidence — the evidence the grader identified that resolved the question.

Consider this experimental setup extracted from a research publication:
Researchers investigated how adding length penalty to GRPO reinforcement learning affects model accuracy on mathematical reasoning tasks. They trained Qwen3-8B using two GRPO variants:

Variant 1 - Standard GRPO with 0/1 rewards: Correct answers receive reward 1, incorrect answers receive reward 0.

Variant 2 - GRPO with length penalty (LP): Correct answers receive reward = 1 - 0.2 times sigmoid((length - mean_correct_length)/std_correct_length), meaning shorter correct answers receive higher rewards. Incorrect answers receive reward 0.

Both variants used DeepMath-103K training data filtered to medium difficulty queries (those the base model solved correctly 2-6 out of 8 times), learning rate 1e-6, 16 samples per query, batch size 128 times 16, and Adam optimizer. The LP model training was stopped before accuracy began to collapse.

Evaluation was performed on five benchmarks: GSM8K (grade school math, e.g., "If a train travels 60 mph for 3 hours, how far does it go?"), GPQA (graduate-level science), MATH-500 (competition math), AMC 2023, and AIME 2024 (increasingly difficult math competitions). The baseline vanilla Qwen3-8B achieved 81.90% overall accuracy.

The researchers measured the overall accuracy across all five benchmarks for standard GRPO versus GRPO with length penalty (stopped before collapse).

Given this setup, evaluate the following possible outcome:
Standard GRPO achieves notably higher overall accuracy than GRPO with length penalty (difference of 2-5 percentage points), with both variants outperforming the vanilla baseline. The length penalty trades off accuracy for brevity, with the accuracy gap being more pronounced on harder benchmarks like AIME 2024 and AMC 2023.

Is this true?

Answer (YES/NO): NO